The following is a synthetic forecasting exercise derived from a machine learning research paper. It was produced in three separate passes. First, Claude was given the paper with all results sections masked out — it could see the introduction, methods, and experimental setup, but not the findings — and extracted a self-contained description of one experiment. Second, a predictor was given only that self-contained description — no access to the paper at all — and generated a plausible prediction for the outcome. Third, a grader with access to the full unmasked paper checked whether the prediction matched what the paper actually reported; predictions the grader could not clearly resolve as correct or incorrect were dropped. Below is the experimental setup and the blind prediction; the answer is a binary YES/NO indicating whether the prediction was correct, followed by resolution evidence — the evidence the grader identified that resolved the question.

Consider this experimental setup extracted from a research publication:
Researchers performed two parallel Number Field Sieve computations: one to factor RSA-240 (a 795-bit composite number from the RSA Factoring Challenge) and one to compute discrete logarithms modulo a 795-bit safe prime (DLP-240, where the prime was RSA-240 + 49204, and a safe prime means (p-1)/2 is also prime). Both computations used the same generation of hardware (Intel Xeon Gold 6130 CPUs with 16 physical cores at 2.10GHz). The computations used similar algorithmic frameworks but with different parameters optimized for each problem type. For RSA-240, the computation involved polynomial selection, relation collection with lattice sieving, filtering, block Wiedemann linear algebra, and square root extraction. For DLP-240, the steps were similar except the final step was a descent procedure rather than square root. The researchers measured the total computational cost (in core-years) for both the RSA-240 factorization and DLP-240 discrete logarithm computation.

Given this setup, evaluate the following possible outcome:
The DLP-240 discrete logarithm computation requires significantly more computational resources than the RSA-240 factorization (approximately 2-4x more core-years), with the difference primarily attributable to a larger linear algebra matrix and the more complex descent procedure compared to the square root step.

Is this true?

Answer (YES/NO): NO